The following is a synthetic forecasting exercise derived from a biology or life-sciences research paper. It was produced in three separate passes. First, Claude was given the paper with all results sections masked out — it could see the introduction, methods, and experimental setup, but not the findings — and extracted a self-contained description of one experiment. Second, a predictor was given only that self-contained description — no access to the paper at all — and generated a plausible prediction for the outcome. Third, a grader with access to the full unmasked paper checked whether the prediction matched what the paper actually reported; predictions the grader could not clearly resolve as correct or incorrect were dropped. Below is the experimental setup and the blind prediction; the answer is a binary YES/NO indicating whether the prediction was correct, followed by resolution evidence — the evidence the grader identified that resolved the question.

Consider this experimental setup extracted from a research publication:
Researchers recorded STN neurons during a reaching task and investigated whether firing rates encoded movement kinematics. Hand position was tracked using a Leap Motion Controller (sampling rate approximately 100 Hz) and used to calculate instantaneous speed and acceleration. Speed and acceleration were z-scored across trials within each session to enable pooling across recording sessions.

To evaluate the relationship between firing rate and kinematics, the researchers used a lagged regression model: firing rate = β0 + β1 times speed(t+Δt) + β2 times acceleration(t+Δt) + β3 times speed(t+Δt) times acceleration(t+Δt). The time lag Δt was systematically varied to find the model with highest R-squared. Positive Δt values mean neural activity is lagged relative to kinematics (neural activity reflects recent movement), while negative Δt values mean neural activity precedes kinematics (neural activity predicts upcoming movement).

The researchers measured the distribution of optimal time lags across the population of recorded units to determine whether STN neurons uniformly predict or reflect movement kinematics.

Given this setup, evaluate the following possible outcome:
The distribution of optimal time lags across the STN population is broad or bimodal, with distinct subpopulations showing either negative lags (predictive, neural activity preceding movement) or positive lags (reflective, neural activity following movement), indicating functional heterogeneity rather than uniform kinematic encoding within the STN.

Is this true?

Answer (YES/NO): YES